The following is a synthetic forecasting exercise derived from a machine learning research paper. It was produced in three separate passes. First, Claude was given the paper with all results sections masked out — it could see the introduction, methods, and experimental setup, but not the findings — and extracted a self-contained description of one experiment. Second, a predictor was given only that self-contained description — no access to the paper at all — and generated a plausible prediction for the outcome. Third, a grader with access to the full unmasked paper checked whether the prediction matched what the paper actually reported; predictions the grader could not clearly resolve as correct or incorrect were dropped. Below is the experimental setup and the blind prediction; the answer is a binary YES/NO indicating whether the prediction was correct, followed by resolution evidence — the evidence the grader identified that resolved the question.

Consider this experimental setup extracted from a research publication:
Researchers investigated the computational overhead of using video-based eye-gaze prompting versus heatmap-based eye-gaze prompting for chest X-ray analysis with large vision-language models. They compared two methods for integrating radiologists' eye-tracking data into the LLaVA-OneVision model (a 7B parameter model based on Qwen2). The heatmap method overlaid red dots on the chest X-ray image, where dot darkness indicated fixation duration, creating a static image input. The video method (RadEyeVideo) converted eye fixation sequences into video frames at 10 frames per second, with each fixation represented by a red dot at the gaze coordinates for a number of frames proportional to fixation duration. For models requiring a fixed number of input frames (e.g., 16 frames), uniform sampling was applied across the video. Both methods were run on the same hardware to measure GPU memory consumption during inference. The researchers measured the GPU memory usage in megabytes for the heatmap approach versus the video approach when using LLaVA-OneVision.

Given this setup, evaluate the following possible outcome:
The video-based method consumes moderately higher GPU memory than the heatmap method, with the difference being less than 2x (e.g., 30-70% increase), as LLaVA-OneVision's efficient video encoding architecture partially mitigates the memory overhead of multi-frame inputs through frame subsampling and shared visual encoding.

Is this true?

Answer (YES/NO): NO